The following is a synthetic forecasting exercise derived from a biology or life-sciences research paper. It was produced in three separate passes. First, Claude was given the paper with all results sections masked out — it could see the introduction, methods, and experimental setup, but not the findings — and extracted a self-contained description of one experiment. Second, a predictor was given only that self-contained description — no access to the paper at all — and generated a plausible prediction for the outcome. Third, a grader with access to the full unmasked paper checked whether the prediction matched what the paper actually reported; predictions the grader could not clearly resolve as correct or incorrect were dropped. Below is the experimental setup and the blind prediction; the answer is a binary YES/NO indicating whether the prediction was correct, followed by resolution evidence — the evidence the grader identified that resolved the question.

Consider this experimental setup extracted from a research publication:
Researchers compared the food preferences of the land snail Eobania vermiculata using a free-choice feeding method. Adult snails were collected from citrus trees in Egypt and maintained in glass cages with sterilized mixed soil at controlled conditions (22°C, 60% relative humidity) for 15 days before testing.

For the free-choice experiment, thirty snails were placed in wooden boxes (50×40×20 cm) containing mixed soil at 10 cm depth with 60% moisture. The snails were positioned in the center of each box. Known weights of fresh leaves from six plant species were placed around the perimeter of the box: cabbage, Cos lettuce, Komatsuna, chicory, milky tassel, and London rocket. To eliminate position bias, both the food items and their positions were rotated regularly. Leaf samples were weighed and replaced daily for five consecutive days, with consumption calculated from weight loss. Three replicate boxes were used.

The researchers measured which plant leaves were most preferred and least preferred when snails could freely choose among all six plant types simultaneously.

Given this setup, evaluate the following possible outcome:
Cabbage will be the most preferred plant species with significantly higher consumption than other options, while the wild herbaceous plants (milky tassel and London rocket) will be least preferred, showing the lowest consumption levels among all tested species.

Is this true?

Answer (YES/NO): NO